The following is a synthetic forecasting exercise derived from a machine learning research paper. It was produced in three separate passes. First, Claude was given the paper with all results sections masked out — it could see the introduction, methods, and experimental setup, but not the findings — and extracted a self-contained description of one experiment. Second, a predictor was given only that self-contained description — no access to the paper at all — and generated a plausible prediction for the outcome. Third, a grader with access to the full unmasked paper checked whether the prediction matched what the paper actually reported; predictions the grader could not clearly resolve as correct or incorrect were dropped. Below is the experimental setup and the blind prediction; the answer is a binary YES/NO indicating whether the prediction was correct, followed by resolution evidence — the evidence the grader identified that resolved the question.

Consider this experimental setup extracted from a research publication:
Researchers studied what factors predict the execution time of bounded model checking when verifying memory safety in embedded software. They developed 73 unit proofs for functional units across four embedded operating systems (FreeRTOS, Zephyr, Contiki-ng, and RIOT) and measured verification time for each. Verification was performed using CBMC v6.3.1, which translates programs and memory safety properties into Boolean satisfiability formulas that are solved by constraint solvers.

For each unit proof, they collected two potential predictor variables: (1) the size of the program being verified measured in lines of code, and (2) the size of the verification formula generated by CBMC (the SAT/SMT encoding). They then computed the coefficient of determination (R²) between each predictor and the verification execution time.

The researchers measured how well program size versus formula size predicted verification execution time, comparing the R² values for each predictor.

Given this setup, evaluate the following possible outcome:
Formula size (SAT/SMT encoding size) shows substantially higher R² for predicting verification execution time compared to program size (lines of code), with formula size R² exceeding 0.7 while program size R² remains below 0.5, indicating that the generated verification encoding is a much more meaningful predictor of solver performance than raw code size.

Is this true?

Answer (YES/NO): YES